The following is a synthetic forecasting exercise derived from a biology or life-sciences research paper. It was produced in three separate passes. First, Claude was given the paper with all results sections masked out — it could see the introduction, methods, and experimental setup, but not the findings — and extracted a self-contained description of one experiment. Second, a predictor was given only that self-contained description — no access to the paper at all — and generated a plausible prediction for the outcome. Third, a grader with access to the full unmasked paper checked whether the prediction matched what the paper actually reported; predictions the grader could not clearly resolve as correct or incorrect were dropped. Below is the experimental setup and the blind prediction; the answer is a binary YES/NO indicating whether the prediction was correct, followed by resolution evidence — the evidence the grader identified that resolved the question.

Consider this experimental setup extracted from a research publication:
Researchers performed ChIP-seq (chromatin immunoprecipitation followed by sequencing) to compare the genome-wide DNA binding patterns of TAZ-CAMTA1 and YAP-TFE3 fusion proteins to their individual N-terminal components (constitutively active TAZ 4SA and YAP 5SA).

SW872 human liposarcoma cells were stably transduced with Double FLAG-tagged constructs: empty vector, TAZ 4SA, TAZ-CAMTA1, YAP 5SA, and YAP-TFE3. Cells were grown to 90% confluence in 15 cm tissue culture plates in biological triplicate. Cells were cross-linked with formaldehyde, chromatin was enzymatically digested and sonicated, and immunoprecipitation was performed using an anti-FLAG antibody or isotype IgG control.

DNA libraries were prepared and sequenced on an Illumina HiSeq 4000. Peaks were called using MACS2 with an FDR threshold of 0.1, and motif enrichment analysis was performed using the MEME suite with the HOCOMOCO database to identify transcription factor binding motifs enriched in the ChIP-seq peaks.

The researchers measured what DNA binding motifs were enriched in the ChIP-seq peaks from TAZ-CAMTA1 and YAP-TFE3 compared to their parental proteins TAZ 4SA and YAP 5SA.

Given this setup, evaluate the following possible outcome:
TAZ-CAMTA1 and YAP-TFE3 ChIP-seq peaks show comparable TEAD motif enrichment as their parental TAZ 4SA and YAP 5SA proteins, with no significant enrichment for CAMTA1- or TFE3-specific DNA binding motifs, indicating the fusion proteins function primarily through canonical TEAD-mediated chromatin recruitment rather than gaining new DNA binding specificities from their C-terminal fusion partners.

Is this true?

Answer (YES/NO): NO